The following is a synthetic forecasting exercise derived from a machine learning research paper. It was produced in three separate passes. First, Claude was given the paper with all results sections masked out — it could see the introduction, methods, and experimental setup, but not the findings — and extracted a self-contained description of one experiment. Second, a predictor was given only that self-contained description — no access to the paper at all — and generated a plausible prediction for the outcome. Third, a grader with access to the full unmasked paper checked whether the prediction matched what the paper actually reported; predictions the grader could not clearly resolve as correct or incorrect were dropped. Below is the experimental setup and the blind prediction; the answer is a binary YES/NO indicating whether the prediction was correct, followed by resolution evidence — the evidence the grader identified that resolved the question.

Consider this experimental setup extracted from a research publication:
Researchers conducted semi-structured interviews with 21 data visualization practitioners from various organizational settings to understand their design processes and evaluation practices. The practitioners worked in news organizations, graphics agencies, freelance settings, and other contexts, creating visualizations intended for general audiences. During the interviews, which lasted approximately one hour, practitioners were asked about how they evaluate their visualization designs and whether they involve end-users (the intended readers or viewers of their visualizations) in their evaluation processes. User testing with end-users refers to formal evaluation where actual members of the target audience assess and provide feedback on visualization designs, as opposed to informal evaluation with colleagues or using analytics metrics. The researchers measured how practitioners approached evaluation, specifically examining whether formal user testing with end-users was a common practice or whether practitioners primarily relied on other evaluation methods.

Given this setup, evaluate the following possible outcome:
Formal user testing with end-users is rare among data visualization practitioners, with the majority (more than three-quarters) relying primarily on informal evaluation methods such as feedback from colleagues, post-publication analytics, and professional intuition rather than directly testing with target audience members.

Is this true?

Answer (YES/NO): YES